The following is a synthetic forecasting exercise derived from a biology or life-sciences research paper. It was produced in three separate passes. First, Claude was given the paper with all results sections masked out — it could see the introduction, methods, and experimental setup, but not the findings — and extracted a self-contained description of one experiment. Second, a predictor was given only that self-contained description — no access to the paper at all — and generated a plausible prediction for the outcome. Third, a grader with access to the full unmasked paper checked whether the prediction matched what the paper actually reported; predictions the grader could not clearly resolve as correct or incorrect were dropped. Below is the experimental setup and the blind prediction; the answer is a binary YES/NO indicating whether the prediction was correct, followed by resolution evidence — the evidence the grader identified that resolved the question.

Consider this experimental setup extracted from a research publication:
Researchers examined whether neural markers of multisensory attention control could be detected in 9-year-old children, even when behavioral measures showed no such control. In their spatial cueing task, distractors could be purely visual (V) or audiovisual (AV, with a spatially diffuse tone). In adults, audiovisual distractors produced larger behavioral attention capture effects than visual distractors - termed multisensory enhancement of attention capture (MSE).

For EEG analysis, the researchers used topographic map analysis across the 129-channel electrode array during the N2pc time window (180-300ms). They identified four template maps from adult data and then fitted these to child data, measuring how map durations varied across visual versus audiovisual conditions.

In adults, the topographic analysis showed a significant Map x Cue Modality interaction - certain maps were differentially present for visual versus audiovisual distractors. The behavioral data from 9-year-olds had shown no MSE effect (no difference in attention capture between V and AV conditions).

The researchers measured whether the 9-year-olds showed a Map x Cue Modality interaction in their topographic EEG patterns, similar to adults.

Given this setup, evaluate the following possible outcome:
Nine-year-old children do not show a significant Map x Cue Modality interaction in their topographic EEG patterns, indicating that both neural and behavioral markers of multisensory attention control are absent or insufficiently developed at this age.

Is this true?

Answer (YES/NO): NO